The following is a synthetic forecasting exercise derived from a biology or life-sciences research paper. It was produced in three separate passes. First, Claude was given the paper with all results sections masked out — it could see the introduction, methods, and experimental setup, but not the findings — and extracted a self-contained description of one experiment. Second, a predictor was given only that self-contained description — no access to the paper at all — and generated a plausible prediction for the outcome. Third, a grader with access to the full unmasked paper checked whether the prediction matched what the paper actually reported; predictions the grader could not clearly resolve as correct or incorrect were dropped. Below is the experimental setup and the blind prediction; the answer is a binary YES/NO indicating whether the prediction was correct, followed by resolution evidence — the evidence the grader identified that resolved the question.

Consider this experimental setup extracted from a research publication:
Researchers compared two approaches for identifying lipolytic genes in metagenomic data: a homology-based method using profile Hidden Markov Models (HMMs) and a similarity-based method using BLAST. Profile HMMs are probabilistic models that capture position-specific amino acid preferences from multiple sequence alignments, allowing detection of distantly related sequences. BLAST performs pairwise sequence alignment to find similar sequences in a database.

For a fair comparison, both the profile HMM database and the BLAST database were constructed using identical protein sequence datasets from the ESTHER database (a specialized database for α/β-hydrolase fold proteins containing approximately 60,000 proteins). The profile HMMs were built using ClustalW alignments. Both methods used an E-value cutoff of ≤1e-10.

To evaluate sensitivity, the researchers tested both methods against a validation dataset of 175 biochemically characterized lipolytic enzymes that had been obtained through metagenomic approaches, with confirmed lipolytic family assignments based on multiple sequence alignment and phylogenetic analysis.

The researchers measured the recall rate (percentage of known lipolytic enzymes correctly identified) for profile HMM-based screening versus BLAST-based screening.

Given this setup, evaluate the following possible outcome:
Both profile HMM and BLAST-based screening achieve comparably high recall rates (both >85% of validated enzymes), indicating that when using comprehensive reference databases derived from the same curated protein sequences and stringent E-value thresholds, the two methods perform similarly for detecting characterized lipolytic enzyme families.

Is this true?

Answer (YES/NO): NO